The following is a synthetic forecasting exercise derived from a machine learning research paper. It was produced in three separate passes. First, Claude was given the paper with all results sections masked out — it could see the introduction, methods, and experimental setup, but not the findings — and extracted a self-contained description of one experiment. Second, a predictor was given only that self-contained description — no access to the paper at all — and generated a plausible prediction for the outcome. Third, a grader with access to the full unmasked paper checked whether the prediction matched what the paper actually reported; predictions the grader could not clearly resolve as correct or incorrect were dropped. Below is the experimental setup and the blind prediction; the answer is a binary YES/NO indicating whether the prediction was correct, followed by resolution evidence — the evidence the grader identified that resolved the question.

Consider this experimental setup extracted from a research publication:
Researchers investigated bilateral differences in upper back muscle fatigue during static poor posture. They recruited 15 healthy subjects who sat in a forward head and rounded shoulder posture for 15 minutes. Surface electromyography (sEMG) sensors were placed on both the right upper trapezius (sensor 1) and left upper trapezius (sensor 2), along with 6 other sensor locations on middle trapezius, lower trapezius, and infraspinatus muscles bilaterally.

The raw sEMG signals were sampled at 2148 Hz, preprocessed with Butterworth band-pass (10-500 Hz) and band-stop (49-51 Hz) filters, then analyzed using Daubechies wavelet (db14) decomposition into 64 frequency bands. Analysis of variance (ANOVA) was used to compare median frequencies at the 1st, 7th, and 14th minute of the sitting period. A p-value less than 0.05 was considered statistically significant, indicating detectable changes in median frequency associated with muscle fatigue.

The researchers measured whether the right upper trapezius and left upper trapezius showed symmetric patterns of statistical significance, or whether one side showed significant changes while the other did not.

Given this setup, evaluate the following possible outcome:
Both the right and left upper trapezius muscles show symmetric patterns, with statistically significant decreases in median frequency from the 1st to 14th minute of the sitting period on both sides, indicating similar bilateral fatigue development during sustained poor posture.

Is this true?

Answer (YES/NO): NO